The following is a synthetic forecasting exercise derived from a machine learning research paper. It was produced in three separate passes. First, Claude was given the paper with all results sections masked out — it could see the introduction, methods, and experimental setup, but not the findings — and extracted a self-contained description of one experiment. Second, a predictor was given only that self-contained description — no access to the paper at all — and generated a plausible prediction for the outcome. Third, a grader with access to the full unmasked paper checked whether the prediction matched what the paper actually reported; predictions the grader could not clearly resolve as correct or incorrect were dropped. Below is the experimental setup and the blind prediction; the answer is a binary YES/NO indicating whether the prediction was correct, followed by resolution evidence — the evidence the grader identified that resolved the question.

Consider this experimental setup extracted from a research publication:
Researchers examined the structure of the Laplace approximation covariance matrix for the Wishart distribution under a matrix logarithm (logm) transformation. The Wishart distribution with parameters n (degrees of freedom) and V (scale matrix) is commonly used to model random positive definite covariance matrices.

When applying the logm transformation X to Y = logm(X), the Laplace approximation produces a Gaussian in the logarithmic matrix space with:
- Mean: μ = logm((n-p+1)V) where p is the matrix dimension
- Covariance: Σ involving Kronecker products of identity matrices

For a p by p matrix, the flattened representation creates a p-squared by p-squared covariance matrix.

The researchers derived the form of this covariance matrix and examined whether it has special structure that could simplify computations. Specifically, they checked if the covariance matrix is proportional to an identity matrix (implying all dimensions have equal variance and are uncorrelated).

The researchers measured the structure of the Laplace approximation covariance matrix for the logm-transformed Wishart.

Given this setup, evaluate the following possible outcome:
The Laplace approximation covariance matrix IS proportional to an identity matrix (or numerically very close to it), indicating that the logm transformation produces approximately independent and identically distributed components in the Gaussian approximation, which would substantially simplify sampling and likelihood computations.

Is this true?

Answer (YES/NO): YES